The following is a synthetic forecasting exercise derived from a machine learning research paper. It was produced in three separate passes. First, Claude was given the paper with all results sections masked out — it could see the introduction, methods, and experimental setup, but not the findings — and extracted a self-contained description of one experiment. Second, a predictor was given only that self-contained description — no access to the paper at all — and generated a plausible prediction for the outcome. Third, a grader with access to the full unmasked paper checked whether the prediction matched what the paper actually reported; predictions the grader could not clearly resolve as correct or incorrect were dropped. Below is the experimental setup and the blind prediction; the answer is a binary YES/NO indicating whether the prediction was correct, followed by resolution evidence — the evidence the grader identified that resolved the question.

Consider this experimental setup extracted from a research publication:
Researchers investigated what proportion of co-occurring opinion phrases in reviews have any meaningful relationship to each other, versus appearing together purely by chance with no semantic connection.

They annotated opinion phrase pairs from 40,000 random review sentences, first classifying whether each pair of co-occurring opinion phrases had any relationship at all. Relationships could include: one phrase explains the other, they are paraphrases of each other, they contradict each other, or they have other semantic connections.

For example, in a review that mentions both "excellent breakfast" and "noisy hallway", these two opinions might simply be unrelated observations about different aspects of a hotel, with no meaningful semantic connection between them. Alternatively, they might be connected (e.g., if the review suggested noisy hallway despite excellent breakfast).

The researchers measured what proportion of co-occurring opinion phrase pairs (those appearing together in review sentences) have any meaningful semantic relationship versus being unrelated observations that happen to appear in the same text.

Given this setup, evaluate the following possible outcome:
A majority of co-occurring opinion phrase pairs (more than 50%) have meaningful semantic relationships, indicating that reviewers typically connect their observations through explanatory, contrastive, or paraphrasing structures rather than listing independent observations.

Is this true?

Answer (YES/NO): NO